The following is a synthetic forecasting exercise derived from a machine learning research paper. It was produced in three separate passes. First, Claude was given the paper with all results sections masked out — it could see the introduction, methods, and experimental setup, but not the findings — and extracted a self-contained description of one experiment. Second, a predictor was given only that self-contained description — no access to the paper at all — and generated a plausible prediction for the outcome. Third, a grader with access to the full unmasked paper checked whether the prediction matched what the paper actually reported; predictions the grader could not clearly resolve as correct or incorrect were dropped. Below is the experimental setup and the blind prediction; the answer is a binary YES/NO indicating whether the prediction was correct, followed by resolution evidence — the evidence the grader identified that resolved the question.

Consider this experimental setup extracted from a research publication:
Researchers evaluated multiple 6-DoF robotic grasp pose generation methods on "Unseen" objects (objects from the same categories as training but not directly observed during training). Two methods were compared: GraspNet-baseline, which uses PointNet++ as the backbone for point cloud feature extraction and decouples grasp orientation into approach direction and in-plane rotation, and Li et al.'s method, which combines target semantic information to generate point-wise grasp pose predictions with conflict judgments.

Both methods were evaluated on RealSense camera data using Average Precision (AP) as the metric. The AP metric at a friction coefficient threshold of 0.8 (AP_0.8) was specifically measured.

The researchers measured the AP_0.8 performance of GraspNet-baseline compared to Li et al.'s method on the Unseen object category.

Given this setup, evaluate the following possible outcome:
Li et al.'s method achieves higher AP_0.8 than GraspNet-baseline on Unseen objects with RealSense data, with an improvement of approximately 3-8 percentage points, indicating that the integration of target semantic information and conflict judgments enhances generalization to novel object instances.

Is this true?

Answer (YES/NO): NO